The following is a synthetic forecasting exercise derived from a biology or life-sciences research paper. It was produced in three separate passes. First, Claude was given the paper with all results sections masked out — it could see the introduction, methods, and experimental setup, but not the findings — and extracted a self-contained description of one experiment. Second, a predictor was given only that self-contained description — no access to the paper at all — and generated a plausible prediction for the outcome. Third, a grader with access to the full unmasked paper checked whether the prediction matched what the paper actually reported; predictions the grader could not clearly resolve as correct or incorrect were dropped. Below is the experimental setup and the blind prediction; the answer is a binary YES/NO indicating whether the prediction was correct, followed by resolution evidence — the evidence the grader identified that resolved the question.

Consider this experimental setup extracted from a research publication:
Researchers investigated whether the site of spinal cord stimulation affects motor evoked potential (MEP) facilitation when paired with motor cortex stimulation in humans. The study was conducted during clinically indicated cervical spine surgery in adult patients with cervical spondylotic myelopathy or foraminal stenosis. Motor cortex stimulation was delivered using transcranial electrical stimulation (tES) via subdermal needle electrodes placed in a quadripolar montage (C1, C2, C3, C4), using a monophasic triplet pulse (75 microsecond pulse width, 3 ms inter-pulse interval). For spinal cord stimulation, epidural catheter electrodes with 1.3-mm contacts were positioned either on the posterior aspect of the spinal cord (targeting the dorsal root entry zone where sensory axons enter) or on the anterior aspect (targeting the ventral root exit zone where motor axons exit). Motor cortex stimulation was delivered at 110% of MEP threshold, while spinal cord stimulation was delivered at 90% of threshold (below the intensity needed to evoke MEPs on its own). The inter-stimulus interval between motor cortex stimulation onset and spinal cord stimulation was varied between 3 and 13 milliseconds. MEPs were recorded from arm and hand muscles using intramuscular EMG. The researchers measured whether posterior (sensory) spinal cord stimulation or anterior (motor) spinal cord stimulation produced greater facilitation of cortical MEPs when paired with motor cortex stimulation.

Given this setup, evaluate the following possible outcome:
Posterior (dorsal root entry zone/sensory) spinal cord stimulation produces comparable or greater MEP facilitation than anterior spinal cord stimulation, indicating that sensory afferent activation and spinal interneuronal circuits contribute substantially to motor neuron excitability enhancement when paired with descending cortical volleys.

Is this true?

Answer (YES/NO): YES